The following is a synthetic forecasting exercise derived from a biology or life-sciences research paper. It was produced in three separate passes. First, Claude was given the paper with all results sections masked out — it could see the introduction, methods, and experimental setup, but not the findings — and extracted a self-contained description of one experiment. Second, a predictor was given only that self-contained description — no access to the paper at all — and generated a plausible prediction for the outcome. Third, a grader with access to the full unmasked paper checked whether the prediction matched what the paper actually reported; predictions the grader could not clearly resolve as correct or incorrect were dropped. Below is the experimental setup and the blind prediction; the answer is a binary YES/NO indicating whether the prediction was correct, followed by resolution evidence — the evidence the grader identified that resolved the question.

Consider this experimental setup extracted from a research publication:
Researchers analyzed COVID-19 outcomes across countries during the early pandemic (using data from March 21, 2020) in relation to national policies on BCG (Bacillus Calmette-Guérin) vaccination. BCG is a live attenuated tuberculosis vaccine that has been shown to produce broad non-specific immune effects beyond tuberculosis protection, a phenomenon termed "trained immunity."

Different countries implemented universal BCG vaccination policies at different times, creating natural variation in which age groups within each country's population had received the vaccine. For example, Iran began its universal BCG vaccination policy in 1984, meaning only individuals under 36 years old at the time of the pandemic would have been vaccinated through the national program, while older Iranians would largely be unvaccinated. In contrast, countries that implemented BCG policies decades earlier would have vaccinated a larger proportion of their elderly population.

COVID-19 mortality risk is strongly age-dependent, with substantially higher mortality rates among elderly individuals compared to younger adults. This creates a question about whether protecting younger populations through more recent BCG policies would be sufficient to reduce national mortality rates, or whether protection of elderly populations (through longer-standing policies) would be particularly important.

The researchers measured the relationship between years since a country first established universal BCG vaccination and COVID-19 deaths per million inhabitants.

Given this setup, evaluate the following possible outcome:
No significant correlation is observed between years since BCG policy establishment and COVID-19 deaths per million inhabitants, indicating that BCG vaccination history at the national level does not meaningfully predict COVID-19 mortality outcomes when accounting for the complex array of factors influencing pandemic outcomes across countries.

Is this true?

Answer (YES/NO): NO